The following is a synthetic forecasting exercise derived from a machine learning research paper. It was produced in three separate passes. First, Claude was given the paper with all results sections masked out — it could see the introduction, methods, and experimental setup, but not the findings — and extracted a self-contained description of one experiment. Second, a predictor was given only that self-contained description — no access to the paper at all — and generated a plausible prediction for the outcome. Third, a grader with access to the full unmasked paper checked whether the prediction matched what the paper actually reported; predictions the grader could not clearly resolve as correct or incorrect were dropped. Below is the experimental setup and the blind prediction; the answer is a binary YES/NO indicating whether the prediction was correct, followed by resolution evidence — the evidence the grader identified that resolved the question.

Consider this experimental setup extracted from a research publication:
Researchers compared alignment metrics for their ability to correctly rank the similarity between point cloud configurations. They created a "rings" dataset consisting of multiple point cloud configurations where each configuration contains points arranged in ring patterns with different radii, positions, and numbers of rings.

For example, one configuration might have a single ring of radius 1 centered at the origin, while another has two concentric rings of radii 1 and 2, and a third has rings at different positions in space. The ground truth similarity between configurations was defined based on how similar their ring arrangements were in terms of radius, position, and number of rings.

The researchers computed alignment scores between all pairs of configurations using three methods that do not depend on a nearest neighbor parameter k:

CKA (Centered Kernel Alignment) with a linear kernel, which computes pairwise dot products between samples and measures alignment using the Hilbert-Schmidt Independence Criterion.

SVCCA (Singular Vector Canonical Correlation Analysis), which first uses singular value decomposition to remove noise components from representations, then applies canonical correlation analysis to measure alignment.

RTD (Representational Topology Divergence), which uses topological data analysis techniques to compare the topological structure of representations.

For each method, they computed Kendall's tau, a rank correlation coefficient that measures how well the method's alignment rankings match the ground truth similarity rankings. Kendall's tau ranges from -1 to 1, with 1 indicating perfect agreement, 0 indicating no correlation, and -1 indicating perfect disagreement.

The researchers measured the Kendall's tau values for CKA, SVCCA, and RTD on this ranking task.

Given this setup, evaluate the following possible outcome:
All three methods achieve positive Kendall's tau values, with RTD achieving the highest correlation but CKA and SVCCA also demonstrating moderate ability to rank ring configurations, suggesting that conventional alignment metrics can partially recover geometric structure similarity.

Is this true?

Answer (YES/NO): NO